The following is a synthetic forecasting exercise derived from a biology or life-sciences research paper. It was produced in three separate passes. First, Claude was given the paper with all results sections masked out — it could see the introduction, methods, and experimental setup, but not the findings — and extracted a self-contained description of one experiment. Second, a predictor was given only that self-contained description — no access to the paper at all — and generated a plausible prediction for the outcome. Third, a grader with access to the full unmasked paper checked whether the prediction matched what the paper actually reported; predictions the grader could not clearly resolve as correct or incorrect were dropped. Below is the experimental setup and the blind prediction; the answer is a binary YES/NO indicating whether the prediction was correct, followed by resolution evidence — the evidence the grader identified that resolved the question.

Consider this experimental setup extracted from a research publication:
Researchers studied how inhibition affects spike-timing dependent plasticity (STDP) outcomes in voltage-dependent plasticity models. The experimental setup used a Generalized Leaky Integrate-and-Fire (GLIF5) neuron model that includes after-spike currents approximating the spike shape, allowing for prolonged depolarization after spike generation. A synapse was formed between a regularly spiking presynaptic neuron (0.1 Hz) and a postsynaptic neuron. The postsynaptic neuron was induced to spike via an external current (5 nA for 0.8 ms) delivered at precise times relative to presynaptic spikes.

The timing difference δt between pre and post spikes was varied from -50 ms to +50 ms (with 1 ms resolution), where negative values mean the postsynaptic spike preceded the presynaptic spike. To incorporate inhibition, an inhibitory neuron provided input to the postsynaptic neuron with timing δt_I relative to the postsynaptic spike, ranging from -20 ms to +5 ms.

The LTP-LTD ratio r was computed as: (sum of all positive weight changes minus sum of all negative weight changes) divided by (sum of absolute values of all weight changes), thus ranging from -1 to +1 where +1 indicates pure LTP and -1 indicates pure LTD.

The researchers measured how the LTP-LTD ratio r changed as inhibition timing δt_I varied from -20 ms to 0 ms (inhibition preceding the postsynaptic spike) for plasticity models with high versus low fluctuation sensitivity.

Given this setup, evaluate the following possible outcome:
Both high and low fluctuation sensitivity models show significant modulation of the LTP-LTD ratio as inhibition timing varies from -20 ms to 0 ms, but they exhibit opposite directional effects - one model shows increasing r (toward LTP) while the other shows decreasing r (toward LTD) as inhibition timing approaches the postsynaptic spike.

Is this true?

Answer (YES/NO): NO